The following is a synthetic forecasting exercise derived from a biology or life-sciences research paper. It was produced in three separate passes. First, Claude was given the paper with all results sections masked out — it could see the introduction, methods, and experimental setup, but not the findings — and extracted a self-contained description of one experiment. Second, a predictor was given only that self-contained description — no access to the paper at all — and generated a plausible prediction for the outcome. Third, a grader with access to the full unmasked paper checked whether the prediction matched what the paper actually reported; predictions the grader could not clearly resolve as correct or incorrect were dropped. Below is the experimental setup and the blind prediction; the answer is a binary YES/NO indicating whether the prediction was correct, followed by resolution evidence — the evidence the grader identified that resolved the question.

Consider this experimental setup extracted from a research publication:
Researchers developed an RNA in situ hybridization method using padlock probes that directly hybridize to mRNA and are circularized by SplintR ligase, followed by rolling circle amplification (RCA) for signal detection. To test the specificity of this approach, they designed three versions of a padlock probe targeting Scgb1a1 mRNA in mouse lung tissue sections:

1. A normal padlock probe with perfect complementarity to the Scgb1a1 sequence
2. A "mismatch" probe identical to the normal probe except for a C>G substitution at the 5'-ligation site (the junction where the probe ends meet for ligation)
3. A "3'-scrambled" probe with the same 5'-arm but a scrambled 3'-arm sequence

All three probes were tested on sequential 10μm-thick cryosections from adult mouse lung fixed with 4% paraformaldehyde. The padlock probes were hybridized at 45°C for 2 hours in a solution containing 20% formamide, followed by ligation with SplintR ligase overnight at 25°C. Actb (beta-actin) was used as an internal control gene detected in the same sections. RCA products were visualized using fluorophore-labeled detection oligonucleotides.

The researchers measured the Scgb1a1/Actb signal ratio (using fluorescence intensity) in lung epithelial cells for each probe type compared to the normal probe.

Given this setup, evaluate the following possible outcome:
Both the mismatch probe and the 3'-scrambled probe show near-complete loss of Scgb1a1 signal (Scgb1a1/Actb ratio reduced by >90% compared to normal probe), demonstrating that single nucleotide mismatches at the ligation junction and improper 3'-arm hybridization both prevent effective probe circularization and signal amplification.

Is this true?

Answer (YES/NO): NO